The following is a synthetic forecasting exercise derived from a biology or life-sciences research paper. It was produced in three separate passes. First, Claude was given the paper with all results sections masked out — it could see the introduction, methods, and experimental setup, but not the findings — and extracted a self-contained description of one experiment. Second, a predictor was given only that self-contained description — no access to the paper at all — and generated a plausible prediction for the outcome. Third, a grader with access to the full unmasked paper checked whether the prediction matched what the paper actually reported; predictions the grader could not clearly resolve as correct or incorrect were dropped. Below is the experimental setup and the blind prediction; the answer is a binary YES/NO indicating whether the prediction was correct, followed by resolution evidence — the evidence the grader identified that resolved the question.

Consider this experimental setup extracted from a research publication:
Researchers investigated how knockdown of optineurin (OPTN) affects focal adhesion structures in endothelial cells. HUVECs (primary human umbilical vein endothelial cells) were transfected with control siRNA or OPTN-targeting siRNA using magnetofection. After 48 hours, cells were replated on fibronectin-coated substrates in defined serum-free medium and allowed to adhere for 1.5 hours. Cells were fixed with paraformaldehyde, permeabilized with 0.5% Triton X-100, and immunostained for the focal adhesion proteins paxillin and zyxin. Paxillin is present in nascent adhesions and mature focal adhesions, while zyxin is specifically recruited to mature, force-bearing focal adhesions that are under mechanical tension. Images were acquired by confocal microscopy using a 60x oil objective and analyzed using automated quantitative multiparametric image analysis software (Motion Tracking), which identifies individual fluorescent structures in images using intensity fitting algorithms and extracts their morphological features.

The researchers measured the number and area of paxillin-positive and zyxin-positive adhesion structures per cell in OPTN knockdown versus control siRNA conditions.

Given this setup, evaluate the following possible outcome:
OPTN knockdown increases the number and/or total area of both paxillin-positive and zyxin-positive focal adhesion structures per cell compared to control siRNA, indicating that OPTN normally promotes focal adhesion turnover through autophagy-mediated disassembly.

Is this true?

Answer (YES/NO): NO